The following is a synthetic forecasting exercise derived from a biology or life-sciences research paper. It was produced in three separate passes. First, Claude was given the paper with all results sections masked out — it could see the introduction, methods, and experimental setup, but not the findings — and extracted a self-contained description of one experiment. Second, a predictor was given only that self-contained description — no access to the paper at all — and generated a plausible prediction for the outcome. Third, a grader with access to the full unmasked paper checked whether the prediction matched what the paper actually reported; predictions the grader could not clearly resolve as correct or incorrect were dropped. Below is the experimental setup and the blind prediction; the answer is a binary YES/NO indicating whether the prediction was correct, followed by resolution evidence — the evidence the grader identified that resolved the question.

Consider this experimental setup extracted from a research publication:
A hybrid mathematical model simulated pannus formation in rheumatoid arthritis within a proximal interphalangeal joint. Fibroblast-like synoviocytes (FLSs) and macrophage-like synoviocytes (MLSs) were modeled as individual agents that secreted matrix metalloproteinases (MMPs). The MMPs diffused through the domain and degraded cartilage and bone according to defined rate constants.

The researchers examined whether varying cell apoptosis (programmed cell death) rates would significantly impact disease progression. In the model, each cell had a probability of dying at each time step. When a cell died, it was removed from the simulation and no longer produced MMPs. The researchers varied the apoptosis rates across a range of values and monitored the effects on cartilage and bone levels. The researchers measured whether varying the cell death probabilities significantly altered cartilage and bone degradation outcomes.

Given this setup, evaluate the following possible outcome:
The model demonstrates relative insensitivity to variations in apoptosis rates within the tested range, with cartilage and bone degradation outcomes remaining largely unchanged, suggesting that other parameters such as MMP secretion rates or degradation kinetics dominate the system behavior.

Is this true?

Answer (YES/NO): YES